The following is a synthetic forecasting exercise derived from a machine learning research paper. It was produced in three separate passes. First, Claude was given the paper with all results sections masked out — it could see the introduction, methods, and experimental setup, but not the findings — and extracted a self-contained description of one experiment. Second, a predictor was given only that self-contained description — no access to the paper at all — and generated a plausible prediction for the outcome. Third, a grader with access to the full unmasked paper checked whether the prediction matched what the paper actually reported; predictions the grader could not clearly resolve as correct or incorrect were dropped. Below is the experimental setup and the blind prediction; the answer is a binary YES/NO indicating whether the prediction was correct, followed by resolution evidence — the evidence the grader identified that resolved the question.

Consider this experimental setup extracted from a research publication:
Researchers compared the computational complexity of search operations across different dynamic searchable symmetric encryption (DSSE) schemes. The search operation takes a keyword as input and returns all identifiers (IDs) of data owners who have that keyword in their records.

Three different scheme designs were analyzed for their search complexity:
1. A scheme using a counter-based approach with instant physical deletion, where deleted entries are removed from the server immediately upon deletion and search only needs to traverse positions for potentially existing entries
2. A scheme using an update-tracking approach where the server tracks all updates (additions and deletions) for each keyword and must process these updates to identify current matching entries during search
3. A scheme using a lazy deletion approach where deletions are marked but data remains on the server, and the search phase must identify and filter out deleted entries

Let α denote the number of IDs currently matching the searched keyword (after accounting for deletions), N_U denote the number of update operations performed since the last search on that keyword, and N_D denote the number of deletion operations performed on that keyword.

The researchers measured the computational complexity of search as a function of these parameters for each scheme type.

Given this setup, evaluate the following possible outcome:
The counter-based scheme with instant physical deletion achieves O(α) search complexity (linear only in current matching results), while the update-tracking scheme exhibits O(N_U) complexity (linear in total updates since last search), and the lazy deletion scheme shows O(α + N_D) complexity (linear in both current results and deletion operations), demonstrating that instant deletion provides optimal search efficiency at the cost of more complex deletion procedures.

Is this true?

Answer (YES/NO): YES